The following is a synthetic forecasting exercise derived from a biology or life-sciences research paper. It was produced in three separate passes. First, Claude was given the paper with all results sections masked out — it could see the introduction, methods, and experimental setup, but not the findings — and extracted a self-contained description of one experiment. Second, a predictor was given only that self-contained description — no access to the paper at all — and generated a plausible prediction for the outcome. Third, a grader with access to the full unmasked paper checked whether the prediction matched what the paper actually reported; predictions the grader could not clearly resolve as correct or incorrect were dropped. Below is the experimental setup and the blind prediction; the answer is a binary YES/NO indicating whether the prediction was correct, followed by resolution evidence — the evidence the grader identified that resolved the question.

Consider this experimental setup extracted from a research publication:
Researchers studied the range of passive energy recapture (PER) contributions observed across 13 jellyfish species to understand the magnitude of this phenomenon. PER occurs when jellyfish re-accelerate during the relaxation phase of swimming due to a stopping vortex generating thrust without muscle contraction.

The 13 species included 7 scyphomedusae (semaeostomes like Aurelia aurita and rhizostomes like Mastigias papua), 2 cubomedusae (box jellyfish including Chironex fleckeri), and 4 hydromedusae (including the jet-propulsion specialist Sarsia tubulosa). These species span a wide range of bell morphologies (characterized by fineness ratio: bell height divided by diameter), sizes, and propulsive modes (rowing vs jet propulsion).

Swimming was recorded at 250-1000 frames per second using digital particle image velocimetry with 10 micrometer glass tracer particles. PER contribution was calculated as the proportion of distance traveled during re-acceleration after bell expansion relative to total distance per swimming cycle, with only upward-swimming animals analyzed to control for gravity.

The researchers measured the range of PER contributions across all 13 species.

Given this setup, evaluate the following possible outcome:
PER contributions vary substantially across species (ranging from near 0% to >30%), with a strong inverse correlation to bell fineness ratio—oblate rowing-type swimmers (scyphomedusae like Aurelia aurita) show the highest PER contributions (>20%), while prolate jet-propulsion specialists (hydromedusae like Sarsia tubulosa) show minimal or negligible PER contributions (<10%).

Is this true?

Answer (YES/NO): NO